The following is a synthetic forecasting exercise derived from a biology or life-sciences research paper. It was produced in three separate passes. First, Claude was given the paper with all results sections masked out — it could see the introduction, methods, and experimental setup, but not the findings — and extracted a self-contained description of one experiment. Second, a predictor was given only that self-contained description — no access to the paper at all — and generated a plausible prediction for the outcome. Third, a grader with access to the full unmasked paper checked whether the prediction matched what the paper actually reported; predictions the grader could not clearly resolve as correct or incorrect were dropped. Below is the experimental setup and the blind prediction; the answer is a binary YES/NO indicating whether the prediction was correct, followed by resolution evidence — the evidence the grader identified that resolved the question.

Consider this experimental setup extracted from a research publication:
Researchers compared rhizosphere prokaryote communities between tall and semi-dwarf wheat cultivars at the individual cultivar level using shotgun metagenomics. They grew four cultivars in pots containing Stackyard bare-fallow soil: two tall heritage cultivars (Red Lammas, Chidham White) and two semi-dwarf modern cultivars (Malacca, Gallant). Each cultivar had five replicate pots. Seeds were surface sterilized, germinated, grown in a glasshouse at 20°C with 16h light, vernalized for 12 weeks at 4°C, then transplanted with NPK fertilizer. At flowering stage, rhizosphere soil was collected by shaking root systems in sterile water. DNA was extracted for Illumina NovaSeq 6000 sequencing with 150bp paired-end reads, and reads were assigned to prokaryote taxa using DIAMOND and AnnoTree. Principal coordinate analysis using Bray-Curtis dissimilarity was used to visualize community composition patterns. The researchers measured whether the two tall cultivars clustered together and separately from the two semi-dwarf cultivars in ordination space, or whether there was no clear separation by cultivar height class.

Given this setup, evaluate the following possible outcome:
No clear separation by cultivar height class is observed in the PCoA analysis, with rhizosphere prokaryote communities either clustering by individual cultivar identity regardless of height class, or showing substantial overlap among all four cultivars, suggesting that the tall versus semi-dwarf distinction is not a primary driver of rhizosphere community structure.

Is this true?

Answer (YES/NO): NO